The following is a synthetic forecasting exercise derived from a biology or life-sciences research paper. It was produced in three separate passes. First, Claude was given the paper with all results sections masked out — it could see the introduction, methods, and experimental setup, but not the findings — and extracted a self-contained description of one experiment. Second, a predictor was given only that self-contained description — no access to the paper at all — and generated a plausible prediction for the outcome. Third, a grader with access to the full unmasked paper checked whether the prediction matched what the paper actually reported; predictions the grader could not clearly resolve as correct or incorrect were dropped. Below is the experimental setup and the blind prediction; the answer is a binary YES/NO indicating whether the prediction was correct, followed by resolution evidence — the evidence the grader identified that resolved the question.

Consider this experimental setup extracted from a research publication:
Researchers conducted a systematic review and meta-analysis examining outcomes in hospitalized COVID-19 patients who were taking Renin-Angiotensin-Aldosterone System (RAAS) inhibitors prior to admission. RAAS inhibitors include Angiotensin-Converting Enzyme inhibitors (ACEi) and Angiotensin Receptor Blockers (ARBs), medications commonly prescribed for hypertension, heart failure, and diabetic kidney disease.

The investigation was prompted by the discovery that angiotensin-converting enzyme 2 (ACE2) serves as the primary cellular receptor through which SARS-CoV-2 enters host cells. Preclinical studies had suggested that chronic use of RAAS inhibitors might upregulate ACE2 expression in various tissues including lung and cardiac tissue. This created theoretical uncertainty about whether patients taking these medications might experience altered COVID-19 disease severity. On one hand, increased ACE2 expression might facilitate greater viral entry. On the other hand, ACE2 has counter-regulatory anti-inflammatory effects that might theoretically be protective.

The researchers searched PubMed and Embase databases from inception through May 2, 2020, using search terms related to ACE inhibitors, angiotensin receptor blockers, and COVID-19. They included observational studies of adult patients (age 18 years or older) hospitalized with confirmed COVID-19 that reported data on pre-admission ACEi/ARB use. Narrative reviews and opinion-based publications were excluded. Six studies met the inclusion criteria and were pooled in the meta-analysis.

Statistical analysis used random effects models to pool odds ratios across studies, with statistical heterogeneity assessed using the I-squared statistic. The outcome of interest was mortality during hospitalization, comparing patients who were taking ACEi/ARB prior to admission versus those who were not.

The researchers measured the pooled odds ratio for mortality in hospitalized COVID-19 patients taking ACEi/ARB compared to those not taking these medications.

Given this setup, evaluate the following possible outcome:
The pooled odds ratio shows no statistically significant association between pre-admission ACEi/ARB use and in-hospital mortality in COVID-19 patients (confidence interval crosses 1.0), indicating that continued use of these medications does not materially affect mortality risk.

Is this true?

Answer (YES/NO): YES